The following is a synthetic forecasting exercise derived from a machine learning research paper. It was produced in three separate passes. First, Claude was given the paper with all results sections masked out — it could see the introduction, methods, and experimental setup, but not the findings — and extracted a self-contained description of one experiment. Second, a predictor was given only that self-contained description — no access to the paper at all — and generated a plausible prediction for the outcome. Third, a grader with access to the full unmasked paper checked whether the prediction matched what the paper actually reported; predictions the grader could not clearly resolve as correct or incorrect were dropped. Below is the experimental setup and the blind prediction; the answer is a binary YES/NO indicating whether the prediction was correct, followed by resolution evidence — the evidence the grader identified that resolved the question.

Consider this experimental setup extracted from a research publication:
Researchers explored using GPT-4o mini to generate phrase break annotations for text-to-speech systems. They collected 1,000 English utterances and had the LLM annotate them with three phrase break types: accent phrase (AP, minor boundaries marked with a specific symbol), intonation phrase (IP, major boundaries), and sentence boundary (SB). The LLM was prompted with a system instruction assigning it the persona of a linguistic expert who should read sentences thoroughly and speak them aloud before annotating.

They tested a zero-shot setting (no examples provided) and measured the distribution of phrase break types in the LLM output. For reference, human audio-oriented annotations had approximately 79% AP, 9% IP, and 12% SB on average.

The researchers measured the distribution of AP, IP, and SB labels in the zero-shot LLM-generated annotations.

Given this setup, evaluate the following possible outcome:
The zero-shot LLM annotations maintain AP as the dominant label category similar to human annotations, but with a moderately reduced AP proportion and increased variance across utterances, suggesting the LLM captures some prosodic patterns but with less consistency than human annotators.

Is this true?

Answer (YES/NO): NO